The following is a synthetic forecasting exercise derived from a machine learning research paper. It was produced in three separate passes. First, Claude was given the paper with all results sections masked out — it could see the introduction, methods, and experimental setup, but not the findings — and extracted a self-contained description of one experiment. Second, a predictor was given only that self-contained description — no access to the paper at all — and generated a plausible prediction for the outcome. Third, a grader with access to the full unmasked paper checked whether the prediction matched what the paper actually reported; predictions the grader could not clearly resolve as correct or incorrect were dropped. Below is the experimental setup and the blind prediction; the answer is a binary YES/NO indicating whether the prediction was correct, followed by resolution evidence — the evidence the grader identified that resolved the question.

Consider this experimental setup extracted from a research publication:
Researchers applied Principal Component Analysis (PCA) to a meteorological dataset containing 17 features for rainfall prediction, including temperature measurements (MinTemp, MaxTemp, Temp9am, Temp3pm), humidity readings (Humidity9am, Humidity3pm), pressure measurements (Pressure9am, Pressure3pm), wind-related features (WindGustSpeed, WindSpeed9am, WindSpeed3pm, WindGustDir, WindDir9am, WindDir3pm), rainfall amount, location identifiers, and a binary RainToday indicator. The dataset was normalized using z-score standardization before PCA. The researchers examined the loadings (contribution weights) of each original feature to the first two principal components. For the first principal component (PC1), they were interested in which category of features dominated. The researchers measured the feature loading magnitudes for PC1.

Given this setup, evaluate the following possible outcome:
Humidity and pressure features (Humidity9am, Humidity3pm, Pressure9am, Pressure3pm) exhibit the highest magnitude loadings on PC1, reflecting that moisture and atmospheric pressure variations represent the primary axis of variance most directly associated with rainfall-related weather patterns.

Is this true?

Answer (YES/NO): NO